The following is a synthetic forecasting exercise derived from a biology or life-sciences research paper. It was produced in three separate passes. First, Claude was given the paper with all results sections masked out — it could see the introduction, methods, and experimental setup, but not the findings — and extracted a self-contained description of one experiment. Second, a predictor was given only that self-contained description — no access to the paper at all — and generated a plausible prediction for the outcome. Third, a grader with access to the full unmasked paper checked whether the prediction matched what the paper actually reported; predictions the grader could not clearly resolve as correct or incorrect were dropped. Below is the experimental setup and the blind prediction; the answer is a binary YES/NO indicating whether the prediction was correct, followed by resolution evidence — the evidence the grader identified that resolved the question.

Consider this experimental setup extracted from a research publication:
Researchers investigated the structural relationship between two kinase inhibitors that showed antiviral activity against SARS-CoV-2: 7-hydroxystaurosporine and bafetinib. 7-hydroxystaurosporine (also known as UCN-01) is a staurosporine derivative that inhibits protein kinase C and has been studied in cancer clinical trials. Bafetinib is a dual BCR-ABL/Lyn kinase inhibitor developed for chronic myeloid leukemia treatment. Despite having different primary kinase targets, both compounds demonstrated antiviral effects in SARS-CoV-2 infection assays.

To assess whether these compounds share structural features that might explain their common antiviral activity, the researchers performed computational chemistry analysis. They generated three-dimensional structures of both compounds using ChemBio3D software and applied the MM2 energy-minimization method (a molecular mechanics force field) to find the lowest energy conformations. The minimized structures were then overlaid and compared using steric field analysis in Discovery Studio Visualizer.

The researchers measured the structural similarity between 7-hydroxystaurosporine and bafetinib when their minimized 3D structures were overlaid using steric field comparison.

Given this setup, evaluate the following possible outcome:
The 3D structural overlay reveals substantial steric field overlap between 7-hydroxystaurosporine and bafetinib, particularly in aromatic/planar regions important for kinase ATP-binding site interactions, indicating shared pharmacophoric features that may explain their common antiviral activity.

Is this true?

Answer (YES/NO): NO